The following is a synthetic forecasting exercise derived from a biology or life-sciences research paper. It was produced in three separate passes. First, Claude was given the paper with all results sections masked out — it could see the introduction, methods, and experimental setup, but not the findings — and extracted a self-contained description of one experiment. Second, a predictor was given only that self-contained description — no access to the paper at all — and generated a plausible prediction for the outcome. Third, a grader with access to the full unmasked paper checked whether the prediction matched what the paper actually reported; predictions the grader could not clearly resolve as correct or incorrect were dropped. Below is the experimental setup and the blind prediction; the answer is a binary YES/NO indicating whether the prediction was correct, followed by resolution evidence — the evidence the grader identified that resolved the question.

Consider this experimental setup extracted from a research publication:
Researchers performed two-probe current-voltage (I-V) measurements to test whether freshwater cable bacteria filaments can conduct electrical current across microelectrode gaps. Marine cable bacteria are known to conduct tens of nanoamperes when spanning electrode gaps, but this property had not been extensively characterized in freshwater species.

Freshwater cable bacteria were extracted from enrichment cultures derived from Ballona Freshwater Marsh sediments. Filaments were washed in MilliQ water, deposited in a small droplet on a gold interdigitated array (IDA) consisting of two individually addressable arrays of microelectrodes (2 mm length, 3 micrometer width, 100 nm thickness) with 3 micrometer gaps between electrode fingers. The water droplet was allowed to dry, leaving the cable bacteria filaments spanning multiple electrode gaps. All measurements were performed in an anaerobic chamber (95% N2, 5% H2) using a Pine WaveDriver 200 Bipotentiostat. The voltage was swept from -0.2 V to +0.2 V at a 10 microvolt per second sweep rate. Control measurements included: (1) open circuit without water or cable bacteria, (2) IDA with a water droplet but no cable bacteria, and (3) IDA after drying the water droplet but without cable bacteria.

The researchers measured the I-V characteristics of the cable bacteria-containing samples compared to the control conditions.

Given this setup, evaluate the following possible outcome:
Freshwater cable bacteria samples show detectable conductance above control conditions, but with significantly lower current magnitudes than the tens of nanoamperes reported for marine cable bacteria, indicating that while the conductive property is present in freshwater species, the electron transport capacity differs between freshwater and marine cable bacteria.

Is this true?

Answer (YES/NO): NO